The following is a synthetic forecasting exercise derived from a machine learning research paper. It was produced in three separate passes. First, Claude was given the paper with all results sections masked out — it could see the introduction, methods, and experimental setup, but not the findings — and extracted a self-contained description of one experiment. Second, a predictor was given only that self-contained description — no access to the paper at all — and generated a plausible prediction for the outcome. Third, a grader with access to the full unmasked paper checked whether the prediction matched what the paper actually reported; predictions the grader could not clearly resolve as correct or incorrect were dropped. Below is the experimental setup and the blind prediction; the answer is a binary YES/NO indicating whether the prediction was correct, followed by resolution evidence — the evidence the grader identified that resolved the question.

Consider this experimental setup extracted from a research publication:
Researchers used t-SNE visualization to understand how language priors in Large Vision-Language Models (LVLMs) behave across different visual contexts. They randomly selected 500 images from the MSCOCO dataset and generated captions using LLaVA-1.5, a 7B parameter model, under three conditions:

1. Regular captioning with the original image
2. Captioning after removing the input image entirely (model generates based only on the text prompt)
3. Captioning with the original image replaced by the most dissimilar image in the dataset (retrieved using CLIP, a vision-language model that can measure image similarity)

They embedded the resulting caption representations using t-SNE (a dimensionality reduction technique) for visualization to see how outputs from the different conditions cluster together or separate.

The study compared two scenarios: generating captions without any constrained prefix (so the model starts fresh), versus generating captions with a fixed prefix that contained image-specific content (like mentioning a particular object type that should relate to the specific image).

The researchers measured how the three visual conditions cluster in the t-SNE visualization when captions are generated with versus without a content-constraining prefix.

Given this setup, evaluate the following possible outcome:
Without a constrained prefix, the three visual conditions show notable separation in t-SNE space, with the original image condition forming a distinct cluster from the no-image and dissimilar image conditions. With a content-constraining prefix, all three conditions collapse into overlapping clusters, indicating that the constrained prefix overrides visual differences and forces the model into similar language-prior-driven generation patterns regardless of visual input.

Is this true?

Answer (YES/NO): NO